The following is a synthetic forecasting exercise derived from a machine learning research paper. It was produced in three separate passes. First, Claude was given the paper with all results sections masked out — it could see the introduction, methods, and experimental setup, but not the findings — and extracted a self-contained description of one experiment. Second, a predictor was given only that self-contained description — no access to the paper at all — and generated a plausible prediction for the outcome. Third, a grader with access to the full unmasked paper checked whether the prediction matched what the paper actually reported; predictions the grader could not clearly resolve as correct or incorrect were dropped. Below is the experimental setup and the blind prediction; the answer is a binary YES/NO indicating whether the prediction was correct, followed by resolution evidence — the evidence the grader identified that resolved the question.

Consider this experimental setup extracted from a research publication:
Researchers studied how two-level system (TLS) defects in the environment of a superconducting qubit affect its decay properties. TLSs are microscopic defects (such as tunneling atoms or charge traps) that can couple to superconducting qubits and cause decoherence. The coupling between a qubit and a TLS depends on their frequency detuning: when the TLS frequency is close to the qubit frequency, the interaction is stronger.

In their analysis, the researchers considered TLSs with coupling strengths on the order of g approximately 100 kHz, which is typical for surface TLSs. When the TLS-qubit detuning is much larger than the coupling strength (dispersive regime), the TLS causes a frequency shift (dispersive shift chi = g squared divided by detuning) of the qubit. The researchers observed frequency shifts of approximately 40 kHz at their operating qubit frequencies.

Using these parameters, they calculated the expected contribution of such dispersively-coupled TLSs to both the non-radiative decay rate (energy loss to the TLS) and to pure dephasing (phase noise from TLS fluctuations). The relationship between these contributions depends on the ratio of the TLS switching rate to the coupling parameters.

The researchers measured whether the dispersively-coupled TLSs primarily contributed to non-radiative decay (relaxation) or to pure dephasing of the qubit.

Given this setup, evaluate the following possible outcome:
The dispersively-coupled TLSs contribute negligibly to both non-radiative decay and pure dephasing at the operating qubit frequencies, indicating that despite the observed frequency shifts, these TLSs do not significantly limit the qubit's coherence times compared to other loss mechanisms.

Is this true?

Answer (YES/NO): NO